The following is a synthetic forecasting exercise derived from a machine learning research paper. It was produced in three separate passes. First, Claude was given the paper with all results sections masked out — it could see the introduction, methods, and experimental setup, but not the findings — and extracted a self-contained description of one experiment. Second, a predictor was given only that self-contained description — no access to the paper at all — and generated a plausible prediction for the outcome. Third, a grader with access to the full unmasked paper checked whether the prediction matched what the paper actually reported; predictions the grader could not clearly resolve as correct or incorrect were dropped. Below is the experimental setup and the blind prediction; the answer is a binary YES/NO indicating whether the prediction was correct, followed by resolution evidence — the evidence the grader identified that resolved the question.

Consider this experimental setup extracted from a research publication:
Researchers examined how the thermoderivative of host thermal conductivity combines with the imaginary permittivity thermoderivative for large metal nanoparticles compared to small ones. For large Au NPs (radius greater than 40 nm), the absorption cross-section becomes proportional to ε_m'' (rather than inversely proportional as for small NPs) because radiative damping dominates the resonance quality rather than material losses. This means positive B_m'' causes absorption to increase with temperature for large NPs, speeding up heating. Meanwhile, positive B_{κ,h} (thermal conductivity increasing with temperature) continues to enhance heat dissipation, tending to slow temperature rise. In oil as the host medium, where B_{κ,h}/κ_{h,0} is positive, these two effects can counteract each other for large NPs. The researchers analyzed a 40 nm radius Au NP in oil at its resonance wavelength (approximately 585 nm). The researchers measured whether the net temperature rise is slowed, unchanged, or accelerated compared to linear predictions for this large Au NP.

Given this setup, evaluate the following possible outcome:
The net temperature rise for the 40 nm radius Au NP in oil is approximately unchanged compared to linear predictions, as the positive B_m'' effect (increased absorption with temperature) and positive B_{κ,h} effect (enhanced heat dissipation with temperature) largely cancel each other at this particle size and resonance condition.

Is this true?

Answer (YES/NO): NO